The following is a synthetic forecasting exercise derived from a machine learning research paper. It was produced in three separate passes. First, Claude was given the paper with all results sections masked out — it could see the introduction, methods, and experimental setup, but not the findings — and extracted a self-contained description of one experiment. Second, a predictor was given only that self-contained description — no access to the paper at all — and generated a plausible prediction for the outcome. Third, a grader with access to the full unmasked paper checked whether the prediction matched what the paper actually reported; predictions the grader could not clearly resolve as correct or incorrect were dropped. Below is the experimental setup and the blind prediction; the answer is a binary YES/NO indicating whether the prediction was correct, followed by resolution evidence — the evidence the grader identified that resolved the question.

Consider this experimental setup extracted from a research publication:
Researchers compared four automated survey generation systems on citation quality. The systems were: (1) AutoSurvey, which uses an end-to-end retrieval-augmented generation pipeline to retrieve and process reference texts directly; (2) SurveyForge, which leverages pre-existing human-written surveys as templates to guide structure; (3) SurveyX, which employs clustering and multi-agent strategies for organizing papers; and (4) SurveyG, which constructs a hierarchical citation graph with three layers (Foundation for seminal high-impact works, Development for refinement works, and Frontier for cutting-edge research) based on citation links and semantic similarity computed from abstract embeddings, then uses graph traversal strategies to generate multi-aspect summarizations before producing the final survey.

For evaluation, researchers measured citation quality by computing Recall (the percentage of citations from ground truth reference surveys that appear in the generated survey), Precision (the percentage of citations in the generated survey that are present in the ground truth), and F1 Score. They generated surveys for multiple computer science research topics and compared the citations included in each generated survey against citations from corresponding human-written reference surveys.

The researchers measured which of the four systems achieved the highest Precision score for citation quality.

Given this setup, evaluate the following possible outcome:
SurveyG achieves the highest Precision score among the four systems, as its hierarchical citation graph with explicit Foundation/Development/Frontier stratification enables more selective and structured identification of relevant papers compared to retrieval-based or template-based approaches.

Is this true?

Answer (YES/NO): NO